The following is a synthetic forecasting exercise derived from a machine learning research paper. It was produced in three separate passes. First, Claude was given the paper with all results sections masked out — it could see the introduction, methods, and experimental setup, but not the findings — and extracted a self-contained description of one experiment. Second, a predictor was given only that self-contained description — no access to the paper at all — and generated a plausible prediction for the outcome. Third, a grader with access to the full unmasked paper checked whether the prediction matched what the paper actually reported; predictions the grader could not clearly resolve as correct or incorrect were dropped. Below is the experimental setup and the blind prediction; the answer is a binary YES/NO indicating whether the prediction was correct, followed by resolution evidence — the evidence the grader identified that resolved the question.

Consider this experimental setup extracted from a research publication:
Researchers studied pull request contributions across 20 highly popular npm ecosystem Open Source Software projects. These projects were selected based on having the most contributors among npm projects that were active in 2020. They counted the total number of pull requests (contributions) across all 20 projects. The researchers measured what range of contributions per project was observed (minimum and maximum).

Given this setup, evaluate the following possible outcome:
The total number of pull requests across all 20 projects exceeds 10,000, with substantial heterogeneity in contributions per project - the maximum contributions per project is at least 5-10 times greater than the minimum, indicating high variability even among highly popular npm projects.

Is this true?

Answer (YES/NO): YES